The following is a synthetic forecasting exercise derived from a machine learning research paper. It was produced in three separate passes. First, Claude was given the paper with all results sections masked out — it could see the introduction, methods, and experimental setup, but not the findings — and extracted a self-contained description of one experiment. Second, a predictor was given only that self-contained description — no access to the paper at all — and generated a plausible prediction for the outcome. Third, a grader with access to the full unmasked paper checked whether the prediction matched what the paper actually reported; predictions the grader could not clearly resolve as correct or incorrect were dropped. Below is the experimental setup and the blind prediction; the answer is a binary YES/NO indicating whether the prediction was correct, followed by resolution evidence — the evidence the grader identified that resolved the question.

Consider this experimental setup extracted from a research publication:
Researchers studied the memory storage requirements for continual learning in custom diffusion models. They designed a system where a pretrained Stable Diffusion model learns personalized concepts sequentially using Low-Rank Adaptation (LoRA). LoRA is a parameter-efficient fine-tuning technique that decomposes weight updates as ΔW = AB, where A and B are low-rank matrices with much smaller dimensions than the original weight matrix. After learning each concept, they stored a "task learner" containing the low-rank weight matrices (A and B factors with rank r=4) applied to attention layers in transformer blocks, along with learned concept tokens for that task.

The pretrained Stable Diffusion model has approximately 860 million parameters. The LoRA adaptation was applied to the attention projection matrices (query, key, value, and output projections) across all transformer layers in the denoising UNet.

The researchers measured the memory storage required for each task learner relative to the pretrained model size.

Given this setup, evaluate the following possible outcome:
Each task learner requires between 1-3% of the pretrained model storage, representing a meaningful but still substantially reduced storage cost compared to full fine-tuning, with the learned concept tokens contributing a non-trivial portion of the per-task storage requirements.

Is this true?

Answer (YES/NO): NO